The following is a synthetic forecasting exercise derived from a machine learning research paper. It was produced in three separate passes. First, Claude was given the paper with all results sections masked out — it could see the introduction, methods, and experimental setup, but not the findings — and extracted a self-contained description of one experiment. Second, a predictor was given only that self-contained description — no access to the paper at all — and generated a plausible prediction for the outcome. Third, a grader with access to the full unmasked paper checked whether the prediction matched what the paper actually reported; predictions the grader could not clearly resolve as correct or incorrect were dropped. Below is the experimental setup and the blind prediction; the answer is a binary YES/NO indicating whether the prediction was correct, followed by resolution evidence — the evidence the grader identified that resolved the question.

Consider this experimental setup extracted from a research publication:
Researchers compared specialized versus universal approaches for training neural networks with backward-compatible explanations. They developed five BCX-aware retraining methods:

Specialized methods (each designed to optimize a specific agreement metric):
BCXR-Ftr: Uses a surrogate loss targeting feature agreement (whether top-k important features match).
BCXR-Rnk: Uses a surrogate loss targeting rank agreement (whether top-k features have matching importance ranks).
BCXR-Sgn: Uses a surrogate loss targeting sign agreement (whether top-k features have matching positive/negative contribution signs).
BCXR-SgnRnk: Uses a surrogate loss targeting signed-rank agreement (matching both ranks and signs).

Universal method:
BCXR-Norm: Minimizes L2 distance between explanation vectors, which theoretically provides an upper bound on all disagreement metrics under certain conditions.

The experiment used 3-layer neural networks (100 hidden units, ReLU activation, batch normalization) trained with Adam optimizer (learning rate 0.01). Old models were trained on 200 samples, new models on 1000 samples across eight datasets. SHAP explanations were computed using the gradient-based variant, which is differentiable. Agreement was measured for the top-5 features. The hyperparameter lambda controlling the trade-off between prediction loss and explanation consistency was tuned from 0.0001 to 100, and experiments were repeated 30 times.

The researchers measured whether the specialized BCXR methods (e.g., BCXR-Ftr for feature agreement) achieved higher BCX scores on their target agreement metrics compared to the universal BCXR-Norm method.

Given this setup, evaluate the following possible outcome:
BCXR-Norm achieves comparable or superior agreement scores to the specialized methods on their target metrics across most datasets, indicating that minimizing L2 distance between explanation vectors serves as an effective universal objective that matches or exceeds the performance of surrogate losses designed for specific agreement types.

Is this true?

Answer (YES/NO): NO